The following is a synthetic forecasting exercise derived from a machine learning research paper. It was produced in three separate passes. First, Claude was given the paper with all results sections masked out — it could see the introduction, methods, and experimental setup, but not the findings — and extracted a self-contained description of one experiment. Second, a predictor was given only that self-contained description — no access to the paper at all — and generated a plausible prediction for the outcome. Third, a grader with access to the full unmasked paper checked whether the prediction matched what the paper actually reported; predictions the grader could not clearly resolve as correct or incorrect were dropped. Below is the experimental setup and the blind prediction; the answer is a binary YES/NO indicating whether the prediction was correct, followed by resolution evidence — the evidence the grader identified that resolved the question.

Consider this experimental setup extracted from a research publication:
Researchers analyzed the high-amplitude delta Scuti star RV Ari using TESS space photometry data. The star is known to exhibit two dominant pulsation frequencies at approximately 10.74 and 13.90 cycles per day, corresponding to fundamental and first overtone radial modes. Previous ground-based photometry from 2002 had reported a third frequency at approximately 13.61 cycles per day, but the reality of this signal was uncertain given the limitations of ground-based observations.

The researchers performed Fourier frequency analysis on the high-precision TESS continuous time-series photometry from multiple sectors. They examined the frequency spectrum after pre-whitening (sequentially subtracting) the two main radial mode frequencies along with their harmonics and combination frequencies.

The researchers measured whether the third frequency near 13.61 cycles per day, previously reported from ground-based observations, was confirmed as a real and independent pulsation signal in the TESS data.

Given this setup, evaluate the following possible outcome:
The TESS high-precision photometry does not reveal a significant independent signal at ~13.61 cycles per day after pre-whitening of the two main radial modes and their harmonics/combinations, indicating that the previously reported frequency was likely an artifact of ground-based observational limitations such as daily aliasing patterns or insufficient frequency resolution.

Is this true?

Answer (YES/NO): NO